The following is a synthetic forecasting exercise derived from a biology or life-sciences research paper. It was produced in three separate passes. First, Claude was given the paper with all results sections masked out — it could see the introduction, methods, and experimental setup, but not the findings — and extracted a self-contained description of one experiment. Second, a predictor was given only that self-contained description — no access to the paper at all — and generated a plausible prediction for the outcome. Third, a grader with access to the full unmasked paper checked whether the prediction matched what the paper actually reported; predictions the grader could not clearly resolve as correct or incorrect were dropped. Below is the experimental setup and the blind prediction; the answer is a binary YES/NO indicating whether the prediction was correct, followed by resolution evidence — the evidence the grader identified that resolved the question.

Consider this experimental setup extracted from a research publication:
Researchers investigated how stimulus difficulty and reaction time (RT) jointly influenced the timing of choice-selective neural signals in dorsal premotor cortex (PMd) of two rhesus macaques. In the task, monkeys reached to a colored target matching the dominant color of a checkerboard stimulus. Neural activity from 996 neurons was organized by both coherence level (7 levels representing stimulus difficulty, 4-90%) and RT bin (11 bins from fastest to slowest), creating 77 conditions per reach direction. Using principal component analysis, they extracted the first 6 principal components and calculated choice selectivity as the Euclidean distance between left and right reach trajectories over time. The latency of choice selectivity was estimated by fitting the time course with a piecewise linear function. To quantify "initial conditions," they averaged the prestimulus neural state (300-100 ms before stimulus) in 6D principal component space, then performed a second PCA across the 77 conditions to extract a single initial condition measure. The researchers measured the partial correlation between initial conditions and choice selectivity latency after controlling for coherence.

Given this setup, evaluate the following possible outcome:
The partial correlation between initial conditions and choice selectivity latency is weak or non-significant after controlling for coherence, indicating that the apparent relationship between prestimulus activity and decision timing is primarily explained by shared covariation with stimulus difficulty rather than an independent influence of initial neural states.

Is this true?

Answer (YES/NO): NO